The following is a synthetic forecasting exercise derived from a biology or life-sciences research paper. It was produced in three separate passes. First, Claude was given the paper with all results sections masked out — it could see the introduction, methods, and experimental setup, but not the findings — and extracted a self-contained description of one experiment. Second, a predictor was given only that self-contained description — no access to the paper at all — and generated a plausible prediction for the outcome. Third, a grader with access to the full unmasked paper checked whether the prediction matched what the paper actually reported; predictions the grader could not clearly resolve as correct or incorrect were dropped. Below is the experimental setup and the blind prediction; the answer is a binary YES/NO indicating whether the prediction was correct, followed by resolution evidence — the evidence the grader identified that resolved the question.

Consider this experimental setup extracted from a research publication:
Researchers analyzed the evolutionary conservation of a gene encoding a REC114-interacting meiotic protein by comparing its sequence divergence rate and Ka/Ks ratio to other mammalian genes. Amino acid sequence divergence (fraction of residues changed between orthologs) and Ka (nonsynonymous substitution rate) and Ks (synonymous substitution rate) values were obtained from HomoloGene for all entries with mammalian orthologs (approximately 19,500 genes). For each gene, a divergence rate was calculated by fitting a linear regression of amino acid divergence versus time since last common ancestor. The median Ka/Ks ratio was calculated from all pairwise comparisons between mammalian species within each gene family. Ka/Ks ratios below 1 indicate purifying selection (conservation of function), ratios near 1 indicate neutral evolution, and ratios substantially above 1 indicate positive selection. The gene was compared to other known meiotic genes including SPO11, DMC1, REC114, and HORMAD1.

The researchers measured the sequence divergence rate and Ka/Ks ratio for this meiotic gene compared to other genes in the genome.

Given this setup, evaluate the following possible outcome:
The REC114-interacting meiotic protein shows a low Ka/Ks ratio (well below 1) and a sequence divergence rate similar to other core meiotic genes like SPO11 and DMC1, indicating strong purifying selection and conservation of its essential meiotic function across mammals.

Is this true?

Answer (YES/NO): NO